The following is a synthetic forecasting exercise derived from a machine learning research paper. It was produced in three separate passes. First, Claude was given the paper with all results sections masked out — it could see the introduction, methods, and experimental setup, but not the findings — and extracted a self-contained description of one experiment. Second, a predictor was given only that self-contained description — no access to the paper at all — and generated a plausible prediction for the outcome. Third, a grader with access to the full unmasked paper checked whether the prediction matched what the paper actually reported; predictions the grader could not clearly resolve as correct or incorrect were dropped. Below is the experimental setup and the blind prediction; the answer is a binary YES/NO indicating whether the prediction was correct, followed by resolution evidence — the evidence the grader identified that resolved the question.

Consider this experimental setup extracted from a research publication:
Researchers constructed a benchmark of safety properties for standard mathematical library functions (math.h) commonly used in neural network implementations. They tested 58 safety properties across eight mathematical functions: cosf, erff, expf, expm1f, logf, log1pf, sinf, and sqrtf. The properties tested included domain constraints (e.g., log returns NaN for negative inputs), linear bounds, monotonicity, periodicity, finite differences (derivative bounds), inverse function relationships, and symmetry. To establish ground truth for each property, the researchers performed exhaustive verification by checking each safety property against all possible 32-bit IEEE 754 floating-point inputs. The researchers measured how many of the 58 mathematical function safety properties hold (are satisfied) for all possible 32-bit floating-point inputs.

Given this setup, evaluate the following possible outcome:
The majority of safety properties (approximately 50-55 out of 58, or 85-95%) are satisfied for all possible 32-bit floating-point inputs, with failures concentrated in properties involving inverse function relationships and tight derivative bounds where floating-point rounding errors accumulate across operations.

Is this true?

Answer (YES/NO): NO